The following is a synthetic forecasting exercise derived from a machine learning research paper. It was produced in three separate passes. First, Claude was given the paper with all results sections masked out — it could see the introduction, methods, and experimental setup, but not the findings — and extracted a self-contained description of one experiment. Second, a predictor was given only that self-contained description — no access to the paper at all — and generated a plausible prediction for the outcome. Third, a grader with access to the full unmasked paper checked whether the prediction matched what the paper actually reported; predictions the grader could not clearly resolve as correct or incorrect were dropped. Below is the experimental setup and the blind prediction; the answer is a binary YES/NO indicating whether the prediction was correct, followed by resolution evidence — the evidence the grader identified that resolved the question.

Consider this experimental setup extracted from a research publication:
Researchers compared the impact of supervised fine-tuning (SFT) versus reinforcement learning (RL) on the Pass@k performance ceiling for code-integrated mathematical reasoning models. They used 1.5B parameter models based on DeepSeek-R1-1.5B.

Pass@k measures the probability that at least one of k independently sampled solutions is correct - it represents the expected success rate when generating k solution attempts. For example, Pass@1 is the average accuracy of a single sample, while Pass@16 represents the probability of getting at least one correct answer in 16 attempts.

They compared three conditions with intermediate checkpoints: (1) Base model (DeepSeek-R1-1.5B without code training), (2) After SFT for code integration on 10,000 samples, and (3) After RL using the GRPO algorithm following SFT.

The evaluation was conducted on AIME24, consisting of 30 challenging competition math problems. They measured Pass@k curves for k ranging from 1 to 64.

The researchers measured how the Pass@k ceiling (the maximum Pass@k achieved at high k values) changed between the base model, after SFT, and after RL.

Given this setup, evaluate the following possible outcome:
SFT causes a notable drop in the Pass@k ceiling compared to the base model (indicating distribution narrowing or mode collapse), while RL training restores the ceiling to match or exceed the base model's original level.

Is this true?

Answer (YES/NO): NO